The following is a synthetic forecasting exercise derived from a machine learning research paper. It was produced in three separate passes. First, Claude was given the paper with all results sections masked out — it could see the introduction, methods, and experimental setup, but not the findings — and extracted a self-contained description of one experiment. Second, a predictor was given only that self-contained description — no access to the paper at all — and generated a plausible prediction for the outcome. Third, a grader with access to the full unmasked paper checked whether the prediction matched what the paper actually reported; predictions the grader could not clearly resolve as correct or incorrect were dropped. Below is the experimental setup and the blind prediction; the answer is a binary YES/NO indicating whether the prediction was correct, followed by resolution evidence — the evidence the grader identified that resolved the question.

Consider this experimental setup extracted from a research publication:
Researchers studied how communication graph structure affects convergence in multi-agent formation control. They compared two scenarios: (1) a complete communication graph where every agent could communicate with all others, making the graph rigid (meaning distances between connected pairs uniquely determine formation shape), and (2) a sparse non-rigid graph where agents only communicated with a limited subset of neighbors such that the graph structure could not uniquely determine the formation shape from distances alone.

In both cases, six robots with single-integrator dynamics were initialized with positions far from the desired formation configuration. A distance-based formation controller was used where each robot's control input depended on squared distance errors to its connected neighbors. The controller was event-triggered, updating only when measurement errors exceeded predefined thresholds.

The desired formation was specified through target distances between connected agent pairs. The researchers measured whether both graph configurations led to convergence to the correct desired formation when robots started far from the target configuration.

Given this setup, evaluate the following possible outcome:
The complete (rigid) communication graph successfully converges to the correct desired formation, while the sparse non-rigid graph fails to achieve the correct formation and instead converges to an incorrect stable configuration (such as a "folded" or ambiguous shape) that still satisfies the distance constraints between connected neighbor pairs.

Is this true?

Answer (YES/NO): NO